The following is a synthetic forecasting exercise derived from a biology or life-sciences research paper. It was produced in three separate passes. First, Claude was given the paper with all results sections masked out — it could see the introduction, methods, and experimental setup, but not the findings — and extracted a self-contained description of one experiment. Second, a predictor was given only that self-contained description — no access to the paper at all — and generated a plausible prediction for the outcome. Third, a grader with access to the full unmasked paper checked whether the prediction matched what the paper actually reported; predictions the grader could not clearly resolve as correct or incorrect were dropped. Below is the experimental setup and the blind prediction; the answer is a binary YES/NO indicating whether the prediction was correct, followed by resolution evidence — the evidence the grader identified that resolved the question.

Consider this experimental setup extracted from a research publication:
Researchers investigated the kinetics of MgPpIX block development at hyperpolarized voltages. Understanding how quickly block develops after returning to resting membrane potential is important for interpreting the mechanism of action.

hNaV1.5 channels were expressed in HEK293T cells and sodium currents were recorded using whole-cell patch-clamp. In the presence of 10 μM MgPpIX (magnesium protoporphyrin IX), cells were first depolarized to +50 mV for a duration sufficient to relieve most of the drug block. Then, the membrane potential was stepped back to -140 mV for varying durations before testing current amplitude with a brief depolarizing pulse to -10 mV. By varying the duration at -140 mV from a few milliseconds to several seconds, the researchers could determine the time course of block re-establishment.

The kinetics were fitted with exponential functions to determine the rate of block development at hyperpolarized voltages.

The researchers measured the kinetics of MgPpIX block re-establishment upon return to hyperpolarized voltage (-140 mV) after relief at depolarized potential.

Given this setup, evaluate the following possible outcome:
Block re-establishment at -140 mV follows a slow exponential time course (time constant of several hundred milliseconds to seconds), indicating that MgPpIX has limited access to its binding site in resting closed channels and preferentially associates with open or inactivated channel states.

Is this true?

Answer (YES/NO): NO